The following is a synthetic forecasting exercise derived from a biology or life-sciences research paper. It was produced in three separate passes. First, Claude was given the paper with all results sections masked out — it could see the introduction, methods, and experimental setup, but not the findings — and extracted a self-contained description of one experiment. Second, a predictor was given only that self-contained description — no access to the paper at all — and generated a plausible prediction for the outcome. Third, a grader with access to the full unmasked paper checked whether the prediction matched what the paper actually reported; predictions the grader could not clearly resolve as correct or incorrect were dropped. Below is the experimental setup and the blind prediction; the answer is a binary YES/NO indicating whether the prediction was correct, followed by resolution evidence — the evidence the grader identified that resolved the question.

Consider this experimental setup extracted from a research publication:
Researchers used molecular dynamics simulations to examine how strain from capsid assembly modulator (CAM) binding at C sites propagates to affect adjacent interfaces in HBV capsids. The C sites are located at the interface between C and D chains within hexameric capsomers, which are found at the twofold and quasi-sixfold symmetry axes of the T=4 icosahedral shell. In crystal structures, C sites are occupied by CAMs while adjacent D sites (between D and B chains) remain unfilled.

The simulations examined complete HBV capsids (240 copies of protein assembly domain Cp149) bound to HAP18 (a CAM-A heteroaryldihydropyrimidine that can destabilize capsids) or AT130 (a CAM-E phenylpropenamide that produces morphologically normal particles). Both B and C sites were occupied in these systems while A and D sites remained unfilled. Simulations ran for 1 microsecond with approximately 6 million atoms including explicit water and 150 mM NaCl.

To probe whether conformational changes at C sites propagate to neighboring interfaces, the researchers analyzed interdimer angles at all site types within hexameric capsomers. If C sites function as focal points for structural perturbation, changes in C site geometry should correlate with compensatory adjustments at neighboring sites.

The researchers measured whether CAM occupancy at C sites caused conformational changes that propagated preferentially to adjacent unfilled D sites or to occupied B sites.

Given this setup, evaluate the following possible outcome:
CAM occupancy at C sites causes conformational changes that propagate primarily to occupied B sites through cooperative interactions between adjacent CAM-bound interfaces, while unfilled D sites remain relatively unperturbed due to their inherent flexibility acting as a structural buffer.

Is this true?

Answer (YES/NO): NO